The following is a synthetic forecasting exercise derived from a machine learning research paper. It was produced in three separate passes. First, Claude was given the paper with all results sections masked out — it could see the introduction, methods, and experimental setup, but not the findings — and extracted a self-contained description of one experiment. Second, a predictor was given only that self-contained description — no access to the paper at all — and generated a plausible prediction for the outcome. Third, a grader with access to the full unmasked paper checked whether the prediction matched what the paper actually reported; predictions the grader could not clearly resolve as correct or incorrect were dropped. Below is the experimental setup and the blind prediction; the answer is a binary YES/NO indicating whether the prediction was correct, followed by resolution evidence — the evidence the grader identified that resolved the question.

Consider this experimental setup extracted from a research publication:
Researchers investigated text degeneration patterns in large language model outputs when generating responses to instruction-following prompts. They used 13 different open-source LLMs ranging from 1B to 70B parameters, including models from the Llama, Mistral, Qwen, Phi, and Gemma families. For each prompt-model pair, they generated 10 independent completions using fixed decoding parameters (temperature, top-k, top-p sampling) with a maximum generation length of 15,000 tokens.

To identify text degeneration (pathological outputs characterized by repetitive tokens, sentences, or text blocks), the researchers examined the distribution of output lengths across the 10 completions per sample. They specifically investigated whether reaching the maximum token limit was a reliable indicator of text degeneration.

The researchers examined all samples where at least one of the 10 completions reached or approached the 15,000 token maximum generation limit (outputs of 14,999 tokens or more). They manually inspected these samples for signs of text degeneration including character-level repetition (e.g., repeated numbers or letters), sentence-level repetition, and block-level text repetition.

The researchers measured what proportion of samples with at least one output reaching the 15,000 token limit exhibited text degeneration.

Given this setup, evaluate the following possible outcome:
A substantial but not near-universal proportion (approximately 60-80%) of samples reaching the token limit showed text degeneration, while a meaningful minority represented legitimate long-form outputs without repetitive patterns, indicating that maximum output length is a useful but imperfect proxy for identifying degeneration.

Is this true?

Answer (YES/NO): NO